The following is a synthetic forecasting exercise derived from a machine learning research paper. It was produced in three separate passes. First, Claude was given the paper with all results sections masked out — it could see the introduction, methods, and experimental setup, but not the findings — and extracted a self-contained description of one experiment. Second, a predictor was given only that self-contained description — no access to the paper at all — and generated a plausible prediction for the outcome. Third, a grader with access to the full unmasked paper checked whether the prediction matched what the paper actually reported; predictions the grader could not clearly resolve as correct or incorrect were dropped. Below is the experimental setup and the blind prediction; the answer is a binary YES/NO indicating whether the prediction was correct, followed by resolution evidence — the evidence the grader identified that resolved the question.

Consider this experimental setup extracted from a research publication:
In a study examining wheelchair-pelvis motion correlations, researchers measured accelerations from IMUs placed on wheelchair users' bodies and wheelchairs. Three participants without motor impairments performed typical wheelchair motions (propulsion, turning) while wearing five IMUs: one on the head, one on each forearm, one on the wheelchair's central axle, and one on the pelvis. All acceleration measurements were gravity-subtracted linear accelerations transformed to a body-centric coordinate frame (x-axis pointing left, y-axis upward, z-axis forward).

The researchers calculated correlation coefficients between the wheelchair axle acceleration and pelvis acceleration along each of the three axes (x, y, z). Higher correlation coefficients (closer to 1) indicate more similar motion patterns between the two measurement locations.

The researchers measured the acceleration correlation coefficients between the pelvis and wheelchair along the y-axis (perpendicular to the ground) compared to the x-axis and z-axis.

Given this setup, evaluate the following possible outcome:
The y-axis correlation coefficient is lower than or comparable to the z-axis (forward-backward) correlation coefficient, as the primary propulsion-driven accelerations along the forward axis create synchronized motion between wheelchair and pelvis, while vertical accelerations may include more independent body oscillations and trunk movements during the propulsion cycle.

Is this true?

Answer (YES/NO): YES